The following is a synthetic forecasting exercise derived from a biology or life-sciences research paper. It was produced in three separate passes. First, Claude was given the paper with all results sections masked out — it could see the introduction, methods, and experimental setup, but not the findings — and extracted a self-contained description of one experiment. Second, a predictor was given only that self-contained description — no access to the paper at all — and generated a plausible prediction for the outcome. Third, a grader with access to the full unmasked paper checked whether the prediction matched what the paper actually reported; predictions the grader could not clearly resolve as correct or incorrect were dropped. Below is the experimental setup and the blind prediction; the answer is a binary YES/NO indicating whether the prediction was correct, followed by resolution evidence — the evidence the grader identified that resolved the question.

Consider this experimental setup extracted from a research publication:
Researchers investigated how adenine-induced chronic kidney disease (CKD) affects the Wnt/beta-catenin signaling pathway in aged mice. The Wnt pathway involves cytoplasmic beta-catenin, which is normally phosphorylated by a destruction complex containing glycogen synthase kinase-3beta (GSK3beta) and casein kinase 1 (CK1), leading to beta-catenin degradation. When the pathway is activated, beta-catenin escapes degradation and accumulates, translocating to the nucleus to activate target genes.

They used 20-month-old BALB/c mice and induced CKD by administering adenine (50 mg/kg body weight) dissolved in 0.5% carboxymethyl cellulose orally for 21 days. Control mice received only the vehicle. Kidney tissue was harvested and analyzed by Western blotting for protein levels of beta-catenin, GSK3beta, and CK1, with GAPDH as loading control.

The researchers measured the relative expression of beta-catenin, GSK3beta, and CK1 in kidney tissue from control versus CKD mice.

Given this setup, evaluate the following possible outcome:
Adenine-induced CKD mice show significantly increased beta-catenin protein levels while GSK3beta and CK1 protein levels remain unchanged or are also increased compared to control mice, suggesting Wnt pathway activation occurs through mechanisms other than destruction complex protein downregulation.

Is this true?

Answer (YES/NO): NO